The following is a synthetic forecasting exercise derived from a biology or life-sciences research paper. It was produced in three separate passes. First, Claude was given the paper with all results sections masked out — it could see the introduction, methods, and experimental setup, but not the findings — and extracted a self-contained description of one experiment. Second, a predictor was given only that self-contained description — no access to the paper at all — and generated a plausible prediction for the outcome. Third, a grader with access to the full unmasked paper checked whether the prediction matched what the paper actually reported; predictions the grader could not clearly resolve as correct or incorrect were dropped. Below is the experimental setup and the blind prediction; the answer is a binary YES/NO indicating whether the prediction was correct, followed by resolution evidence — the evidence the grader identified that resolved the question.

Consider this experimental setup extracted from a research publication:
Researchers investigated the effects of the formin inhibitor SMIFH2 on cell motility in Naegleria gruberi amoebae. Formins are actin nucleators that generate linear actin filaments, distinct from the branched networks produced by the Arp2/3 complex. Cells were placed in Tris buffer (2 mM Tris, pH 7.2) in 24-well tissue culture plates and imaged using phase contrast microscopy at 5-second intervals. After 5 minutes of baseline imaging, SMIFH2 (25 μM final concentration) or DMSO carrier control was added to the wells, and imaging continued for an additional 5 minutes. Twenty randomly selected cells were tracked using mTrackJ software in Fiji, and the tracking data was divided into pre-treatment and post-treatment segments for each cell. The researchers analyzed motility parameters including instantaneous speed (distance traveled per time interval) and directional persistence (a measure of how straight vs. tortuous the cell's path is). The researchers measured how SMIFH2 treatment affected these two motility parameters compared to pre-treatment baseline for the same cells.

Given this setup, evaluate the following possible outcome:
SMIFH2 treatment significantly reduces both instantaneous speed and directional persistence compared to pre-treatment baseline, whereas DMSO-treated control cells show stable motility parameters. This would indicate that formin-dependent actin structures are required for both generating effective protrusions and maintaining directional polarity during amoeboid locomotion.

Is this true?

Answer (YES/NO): NO